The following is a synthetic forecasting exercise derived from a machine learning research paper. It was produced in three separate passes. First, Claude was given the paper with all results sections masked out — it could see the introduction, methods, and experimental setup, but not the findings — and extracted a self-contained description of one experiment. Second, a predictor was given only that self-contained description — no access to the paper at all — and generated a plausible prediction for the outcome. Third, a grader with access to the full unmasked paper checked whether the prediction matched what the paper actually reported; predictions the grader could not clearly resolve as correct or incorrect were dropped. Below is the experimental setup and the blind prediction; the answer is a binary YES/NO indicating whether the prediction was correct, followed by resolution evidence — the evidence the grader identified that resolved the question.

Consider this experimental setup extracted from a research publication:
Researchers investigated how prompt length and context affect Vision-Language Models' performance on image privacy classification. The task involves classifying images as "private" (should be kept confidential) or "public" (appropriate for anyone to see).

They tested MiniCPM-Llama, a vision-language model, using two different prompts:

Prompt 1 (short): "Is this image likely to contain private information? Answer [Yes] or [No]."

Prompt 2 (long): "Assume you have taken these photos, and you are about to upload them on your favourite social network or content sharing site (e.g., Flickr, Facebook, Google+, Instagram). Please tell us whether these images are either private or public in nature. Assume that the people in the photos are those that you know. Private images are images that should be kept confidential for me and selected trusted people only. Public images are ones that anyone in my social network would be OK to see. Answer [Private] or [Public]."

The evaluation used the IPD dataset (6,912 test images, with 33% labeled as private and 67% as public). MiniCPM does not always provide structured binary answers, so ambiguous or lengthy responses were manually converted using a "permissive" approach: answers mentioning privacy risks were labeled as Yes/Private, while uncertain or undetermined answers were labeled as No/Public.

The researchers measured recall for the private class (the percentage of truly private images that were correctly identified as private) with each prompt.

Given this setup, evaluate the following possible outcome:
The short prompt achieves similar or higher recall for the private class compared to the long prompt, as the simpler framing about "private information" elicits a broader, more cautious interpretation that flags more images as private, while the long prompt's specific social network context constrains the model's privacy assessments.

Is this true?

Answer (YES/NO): NO